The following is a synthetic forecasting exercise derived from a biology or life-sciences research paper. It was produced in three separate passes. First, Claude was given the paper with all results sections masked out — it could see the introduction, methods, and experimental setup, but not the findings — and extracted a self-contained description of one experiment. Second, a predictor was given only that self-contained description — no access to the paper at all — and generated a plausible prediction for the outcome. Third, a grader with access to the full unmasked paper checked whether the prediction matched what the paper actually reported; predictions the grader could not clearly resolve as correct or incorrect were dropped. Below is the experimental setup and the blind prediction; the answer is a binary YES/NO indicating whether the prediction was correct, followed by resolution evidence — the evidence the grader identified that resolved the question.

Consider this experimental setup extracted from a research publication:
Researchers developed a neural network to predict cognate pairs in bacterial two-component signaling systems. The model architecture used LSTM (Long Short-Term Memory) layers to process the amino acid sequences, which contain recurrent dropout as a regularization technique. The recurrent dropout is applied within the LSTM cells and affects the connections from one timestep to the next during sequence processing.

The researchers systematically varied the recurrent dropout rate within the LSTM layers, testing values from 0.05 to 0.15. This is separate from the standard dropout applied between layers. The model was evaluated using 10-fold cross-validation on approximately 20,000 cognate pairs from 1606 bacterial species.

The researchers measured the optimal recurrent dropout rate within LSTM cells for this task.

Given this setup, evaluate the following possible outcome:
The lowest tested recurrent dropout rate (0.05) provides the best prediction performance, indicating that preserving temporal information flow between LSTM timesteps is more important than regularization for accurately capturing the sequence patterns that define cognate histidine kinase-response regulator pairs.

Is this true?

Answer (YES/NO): NO